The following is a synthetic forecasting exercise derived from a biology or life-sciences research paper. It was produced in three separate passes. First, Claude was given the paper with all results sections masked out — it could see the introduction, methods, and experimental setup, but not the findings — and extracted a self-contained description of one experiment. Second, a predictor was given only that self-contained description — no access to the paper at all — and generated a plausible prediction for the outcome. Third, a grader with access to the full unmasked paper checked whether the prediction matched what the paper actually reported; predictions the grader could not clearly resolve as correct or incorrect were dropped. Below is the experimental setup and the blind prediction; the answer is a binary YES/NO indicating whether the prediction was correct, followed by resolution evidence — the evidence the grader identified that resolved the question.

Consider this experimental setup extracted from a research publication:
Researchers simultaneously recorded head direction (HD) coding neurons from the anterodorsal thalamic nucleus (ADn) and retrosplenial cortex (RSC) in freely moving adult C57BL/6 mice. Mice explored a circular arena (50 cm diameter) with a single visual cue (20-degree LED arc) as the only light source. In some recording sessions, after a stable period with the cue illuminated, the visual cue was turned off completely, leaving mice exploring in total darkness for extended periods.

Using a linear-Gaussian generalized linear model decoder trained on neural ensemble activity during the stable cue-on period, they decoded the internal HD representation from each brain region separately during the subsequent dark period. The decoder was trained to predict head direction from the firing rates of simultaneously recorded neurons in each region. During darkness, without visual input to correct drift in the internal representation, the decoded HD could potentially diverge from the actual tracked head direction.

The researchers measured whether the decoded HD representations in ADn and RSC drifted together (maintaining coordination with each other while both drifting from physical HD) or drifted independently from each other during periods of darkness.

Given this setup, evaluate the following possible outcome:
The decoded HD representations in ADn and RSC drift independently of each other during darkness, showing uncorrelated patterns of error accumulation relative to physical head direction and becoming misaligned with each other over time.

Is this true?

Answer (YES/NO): NO